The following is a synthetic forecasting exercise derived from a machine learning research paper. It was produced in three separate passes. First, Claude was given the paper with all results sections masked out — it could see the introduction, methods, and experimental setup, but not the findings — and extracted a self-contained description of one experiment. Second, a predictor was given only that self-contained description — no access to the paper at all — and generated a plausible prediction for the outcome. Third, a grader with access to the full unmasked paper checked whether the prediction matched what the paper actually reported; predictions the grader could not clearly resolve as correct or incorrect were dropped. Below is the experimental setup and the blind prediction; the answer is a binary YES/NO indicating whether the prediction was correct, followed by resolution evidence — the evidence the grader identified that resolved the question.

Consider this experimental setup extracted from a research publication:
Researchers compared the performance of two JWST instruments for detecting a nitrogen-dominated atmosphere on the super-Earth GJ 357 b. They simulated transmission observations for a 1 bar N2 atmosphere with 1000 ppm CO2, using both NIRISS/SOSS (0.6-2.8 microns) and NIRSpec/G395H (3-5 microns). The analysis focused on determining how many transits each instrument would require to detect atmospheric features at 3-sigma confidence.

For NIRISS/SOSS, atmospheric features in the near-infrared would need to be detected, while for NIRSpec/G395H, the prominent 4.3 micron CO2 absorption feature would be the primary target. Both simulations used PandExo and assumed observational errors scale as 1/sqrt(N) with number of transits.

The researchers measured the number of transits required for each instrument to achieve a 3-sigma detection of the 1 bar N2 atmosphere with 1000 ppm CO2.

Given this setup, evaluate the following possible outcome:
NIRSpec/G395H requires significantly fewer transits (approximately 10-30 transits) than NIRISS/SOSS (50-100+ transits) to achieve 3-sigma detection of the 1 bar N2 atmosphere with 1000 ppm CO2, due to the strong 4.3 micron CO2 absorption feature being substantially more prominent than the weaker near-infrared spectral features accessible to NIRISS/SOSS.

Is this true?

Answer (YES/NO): NO